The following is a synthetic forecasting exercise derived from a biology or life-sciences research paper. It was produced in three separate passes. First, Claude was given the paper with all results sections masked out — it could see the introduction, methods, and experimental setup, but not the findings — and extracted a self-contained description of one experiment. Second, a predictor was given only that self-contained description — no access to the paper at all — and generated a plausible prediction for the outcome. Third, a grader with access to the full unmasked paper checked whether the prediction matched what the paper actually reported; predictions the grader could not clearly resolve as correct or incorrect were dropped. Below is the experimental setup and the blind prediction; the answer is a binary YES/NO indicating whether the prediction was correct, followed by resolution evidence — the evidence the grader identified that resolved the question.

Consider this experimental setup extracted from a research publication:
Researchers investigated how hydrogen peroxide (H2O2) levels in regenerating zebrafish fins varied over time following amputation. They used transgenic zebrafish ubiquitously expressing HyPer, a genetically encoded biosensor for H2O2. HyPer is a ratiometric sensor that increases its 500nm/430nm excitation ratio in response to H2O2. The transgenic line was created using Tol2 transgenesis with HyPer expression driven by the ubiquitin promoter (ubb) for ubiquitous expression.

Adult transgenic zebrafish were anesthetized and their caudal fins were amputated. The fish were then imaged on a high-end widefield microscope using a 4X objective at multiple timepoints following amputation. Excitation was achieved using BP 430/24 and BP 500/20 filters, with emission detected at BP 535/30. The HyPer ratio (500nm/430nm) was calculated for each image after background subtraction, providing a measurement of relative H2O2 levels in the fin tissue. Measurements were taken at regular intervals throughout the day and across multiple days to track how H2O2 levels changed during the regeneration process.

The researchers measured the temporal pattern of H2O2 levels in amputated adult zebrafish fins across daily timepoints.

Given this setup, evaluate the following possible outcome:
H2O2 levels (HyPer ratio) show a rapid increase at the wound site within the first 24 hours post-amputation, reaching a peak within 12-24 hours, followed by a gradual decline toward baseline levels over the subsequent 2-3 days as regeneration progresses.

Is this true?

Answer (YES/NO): NO